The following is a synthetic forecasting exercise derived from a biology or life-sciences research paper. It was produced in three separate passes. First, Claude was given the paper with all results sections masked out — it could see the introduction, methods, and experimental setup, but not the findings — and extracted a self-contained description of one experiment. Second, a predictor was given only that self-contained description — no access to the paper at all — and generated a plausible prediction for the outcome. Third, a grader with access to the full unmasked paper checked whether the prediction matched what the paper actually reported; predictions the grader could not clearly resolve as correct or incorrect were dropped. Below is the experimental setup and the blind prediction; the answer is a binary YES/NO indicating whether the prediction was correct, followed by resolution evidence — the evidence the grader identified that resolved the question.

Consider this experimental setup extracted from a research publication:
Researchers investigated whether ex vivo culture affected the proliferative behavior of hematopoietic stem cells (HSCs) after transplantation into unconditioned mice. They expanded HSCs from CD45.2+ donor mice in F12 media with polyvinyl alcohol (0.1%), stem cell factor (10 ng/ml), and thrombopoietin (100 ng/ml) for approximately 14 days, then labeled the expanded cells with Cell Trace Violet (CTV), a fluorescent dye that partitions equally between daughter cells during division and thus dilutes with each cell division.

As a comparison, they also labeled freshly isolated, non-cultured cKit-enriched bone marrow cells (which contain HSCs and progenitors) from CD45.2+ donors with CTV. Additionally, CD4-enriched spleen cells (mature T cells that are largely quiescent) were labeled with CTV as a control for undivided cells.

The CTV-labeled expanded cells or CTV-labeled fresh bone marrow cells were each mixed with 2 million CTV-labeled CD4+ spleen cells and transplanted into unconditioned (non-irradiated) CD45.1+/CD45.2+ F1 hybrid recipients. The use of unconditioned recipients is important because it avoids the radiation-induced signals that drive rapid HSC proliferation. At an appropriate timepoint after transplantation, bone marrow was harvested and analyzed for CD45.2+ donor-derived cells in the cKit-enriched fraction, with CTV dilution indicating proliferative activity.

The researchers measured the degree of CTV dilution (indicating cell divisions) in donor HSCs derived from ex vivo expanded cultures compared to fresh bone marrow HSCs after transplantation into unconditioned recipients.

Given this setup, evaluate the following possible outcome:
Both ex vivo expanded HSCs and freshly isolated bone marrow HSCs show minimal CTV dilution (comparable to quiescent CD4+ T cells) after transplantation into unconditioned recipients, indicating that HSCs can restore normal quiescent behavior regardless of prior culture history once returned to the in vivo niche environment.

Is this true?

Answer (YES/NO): NO